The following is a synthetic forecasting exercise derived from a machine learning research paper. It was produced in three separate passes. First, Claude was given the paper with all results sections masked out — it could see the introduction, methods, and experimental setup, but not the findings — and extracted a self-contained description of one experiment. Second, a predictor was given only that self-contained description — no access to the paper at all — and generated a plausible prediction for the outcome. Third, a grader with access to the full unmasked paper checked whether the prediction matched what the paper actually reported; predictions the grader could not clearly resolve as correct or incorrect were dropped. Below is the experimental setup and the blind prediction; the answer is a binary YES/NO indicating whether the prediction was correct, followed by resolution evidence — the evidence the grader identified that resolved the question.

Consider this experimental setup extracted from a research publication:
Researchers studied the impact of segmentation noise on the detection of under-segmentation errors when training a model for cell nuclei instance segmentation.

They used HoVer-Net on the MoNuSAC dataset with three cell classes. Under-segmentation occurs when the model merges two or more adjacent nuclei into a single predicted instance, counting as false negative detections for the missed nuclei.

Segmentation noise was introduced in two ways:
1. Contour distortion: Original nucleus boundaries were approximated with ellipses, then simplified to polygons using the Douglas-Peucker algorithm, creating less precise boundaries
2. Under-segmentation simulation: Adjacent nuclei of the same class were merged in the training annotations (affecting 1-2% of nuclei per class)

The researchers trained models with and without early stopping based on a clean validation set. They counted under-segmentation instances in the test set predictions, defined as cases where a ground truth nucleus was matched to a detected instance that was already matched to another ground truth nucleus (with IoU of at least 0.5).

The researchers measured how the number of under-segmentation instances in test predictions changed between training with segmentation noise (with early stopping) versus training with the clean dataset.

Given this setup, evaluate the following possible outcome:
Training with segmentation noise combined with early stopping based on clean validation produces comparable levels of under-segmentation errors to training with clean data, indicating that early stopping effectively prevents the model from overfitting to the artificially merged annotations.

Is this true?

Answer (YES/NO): NO